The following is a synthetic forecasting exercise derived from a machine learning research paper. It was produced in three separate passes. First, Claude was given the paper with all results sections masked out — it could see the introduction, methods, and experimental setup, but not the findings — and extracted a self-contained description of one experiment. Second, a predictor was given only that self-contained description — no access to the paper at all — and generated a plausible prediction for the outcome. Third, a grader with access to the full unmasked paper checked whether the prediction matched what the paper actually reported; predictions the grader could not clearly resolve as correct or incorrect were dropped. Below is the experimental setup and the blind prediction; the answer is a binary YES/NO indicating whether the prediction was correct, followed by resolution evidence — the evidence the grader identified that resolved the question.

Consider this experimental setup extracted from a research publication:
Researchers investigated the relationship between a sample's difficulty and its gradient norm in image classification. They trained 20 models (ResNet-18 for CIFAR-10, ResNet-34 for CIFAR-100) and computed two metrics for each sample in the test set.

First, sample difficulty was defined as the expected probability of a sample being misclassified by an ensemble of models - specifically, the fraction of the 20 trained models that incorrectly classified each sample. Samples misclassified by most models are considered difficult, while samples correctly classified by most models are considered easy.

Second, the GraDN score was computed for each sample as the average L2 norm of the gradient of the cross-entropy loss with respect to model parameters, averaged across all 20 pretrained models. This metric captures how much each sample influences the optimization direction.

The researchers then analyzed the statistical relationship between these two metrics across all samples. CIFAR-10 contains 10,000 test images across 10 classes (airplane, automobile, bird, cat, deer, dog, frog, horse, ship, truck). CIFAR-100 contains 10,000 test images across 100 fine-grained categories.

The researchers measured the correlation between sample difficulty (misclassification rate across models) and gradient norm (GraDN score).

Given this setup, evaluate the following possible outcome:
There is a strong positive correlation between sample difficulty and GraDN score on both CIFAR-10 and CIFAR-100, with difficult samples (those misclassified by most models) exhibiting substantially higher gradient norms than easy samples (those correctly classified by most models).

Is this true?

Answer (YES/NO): YES